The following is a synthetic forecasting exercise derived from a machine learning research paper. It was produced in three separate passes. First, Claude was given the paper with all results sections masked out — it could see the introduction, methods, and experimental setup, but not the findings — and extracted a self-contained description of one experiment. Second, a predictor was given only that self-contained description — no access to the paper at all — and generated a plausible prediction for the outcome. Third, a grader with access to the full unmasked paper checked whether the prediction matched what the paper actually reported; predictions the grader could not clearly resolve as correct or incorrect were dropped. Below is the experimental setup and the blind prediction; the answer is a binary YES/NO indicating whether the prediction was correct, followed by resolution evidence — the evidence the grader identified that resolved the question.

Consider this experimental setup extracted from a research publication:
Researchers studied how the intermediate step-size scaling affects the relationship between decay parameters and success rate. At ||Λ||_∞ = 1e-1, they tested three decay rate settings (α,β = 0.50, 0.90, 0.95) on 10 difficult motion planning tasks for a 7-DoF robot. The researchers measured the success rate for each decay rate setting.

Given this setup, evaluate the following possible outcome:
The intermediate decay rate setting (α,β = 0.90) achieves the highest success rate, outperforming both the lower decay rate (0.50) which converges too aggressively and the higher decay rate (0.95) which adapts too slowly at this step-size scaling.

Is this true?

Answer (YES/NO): NO